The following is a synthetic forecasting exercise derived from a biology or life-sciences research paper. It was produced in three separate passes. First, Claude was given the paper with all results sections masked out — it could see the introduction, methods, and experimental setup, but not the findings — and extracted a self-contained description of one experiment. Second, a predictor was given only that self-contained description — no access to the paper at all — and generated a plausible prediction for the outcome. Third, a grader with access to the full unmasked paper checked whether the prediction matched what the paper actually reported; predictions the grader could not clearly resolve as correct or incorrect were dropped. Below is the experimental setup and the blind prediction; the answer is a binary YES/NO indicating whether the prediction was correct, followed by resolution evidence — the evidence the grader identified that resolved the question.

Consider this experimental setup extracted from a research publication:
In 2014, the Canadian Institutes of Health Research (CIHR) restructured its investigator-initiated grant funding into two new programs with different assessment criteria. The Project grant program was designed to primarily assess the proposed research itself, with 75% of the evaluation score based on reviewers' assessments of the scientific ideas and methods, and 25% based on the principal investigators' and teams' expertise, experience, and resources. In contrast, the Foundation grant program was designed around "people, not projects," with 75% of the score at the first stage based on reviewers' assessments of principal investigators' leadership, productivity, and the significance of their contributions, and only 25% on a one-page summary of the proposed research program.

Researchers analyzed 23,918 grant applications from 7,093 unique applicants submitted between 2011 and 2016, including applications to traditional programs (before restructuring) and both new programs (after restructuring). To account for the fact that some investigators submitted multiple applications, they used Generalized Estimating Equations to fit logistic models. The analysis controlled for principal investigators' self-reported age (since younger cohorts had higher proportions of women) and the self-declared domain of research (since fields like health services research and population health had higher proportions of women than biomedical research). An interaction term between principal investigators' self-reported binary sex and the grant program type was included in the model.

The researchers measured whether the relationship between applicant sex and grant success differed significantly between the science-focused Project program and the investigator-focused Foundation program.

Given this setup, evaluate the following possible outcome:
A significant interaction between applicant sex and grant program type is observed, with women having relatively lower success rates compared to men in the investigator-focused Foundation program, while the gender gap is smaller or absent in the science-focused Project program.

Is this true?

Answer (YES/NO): YES